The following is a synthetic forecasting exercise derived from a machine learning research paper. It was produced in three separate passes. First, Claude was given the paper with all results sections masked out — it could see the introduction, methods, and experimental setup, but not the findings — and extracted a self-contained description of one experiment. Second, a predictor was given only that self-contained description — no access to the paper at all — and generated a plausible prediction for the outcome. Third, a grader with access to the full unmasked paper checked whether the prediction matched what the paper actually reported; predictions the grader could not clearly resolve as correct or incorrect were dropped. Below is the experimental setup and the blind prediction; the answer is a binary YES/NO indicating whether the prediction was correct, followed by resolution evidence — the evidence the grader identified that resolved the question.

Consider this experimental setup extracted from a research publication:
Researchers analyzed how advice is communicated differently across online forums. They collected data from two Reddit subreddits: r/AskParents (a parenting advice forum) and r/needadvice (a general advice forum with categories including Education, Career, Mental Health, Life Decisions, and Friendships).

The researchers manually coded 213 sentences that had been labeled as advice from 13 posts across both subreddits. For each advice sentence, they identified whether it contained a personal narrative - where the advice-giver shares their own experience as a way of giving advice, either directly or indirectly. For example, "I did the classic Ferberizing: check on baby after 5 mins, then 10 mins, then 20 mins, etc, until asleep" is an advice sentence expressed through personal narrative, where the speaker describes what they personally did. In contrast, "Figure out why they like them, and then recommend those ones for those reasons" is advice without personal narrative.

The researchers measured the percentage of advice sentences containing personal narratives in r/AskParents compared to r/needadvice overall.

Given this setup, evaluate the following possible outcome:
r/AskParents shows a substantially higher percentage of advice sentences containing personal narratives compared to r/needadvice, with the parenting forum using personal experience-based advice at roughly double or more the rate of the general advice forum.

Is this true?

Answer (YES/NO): YES